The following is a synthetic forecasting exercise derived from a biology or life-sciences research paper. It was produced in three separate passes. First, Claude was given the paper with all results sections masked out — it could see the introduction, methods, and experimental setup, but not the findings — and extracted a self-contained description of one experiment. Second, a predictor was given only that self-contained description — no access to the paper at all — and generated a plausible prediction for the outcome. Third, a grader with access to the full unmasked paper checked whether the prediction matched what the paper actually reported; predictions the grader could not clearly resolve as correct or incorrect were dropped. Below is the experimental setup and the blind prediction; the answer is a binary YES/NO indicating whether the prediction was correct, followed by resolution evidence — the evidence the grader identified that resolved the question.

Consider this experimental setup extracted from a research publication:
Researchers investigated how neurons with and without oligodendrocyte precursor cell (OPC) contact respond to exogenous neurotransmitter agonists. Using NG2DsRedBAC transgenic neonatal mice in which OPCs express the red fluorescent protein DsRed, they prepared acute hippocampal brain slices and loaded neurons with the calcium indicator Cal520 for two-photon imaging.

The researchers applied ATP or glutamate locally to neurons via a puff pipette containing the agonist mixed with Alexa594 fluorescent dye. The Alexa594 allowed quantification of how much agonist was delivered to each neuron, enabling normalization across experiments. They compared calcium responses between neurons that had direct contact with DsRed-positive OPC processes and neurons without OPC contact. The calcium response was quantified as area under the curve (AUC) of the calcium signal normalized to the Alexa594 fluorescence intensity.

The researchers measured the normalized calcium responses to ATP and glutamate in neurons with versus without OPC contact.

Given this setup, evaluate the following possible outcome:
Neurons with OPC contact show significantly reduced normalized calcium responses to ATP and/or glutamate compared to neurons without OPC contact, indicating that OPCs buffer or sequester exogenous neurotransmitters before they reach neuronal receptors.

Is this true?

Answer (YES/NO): NO